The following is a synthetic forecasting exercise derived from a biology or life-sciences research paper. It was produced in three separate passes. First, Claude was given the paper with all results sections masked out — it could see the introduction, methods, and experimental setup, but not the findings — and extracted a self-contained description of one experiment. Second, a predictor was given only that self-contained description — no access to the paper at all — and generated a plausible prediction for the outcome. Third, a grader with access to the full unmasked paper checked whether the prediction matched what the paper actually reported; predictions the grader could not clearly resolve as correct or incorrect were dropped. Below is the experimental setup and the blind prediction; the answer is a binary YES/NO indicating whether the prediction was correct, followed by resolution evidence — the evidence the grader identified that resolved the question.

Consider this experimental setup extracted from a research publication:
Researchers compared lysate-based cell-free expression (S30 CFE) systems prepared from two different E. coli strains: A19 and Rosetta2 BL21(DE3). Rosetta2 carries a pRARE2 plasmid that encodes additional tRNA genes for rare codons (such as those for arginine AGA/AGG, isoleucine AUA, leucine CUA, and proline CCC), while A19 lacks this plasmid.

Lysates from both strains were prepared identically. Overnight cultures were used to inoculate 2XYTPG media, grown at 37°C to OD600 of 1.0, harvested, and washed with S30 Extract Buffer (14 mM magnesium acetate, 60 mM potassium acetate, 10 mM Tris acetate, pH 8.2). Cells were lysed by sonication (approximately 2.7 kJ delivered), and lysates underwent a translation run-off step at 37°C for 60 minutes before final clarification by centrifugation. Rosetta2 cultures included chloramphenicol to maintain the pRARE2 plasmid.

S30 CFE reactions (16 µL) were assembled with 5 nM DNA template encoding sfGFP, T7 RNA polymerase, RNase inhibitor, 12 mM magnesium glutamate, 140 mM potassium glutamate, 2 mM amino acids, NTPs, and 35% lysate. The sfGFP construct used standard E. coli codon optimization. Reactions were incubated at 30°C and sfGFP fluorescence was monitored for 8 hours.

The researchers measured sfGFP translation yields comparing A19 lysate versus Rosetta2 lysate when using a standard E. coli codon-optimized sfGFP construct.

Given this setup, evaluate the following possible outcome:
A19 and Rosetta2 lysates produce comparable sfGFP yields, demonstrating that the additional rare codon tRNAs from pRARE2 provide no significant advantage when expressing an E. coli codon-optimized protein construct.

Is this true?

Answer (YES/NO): YES